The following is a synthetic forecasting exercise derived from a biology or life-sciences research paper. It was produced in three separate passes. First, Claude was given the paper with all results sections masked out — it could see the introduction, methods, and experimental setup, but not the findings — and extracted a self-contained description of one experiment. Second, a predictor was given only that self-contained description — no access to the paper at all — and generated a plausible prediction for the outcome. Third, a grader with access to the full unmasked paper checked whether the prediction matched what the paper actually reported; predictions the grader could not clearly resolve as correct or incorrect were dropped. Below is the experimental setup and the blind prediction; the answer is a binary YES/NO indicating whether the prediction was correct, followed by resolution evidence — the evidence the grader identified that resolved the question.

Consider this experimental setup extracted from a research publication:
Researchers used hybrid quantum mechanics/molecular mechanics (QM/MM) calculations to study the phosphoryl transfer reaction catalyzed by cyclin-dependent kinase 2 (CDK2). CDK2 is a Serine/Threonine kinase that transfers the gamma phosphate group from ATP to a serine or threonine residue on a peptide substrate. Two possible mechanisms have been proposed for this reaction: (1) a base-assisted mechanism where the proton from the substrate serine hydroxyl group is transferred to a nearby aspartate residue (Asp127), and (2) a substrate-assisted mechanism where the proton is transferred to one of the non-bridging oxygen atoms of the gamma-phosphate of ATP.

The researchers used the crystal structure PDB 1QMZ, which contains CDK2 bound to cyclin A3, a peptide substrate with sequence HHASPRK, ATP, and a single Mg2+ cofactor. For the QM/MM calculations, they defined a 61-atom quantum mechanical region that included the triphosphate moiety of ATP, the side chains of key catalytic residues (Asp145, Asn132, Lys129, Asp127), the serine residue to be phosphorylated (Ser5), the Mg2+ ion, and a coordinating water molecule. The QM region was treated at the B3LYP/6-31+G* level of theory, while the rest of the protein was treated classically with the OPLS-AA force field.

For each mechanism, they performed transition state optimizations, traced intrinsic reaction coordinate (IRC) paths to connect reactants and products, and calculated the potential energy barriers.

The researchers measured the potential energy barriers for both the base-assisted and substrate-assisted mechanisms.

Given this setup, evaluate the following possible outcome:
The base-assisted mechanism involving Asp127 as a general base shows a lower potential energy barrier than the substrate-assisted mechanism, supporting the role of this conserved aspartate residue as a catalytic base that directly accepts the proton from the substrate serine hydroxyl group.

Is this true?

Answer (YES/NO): YES